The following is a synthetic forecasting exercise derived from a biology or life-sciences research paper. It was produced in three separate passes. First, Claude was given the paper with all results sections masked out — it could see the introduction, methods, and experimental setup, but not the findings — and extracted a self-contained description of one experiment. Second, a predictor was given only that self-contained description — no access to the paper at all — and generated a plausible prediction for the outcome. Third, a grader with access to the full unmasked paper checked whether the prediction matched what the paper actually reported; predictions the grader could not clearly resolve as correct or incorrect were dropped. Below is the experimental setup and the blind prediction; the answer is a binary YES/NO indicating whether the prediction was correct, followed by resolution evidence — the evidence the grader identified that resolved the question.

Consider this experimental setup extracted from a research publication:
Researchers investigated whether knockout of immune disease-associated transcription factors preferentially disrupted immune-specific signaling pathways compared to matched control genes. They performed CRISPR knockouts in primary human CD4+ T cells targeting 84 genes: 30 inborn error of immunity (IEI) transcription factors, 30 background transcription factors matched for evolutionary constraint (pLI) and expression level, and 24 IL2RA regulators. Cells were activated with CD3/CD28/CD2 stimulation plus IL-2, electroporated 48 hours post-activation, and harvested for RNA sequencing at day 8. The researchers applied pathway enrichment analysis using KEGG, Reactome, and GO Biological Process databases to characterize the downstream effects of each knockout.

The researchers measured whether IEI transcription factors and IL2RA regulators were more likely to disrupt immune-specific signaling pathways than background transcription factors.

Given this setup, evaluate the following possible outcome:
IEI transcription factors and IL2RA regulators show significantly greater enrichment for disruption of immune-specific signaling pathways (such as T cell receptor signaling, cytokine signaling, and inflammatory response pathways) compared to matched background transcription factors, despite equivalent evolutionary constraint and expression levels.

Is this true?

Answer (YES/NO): YES